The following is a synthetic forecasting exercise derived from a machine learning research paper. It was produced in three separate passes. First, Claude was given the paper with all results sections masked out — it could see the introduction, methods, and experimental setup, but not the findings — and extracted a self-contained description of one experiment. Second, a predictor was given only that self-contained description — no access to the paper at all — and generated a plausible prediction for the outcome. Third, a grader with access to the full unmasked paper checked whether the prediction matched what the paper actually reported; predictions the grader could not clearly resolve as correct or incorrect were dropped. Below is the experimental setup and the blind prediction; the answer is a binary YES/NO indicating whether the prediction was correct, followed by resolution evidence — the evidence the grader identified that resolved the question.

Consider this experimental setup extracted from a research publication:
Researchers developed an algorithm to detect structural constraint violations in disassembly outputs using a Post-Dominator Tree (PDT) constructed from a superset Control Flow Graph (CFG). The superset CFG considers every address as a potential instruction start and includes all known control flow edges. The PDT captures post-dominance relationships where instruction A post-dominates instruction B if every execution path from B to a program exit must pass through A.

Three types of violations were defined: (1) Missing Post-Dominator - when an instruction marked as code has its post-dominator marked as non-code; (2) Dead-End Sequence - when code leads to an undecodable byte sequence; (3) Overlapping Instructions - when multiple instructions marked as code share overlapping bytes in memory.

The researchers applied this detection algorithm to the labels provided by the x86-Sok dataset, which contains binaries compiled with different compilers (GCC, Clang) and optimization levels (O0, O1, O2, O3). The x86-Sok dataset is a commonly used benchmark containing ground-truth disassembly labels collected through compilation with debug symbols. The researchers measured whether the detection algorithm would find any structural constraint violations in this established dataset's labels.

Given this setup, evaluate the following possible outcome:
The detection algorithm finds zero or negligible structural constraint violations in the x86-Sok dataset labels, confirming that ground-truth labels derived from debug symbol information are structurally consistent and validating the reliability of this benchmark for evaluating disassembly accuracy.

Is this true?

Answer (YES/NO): NO